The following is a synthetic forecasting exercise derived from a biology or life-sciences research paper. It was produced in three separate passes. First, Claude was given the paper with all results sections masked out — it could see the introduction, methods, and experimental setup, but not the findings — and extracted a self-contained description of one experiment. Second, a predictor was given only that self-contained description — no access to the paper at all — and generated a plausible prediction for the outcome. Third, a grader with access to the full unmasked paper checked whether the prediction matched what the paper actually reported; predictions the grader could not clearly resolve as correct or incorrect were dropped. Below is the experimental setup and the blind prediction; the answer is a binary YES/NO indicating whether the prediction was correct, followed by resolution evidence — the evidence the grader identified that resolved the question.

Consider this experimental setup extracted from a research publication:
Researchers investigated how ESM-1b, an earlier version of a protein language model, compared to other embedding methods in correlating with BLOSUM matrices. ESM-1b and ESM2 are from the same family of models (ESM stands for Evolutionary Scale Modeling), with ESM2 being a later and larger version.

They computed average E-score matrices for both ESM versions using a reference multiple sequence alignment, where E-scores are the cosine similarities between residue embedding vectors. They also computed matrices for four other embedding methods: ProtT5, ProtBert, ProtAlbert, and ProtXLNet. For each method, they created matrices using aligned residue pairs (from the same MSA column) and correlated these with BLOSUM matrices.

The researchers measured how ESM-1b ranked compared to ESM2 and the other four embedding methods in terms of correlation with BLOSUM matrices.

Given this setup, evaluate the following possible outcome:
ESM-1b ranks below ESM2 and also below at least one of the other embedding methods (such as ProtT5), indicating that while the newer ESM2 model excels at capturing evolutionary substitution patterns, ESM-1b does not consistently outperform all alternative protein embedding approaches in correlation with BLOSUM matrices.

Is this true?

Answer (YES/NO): YES